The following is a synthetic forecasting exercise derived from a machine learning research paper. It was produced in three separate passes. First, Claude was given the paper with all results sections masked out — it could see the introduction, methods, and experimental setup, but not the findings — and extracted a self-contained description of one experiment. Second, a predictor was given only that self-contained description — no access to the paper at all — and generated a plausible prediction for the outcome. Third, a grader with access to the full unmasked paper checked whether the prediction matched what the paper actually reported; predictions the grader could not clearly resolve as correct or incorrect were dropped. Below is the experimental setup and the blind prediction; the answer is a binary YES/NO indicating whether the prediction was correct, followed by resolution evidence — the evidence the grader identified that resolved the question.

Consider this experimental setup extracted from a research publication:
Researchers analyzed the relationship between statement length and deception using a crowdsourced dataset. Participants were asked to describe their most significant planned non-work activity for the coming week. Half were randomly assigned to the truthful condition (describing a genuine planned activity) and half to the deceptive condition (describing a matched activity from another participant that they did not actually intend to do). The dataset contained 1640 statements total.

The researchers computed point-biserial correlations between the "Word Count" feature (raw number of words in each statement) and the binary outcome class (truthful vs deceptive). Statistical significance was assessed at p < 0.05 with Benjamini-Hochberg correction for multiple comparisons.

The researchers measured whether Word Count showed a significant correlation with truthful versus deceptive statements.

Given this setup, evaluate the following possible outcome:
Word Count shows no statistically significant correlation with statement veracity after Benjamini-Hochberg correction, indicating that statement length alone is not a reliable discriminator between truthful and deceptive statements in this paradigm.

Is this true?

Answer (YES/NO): NO